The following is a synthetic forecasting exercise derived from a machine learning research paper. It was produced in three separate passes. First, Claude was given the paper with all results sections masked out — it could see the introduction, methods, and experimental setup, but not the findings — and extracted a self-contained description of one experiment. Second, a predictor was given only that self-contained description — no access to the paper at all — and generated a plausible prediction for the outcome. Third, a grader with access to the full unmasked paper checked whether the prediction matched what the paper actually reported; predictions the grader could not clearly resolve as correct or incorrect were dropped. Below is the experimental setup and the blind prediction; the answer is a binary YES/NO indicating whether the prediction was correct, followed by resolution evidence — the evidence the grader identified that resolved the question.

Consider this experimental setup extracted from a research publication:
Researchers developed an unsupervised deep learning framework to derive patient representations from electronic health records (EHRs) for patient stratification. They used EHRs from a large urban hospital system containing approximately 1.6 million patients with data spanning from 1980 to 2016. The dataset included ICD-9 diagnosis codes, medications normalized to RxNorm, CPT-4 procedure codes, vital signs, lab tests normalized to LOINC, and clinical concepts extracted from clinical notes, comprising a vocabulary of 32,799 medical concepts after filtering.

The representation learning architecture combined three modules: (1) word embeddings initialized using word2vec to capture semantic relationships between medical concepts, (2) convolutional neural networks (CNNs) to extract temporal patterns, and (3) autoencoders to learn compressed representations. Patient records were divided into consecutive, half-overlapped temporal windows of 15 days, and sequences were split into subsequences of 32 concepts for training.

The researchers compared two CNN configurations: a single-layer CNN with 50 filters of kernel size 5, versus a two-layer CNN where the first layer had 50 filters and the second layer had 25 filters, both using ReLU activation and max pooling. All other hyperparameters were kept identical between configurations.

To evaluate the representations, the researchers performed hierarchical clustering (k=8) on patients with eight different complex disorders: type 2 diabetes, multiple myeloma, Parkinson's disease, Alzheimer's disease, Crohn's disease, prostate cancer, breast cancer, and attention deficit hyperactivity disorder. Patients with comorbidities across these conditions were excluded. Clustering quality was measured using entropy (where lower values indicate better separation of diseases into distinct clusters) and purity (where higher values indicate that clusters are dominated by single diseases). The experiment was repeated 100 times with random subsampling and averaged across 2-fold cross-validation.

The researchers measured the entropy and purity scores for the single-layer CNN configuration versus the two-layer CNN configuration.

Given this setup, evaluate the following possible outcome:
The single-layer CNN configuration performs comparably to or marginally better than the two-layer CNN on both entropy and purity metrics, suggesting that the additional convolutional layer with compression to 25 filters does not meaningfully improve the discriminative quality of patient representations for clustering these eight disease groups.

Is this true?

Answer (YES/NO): NO